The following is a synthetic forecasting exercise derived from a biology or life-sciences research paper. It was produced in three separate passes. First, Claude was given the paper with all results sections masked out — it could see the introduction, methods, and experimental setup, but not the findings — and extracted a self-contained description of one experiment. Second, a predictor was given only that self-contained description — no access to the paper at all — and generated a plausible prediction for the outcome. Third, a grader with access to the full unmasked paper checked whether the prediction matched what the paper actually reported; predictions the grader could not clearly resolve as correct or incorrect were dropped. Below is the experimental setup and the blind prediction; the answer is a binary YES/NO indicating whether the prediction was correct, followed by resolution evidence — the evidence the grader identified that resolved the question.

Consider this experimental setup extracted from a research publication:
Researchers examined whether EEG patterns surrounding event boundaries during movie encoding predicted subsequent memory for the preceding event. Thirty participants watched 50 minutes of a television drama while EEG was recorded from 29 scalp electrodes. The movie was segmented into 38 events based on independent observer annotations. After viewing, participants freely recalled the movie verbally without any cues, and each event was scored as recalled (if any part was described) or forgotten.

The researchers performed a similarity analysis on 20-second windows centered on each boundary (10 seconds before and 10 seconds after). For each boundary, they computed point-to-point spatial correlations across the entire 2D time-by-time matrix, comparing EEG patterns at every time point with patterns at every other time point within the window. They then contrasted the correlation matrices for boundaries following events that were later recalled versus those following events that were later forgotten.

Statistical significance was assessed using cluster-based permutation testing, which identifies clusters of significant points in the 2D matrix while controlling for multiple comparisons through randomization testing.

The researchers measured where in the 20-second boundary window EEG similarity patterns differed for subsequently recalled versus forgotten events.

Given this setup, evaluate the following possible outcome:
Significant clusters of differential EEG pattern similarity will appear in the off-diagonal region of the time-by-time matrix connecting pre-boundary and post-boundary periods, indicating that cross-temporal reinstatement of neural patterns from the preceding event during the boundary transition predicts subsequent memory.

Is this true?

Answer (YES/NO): YES